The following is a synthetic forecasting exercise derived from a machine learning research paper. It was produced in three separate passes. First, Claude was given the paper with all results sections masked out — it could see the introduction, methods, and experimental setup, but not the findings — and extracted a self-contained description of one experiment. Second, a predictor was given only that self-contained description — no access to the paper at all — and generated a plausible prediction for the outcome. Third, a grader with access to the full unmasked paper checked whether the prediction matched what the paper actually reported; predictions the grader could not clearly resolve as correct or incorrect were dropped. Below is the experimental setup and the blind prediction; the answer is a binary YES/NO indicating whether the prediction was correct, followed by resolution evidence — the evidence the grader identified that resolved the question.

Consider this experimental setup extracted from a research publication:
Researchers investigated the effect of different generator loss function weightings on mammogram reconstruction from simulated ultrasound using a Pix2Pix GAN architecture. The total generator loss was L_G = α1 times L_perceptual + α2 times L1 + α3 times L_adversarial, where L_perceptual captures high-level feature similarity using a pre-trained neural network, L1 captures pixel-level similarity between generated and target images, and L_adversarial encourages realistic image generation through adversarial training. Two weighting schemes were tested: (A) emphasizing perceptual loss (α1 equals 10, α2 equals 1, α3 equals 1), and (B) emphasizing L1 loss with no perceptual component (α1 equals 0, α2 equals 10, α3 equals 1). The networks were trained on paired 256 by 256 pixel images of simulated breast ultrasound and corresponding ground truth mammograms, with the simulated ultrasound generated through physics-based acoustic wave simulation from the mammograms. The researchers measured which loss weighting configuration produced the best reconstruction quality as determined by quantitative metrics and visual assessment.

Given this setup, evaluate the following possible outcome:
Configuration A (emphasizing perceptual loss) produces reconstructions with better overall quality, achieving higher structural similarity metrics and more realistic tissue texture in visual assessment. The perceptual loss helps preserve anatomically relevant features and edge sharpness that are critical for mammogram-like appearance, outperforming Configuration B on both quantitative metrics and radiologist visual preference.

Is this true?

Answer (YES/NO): NO